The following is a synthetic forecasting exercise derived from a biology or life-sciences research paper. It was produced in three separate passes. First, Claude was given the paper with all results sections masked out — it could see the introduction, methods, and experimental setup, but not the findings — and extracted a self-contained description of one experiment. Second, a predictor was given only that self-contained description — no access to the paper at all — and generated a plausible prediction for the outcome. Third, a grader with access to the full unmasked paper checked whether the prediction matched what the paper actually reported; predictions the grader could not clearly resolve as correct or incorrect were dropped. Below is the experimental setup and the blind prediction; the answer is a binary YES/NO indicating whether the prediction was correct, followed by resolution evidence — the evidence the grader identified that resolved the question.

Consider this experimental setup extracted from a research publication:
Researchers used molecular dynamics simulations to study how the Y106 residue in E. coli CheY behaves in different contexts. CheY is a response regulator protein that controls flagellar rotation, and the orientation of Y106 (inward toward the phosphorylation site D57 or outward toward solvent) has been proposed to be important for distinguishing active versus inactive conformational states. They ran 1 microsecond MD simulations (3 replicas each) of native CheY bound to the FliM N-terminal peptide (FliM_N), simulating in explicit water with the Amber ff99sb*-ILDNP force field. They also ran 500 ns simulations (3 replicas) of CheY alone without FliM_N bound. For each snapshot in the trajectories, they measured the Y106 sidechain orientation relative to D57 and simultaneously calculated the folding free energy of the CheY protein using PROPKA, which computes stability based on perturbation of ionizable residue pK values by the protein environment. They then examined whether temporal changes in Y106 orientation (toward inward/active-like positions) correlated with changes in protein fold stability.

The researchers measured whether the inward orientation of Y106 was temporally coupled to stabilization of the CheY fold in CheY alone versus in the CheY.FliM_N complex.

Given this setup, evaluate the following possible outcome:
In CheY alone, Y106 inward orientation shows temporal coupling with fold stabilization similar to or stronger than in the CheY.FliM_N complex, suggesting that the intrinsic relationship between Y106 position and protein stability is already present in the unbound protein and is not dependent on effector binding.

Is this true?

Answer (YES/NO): NO